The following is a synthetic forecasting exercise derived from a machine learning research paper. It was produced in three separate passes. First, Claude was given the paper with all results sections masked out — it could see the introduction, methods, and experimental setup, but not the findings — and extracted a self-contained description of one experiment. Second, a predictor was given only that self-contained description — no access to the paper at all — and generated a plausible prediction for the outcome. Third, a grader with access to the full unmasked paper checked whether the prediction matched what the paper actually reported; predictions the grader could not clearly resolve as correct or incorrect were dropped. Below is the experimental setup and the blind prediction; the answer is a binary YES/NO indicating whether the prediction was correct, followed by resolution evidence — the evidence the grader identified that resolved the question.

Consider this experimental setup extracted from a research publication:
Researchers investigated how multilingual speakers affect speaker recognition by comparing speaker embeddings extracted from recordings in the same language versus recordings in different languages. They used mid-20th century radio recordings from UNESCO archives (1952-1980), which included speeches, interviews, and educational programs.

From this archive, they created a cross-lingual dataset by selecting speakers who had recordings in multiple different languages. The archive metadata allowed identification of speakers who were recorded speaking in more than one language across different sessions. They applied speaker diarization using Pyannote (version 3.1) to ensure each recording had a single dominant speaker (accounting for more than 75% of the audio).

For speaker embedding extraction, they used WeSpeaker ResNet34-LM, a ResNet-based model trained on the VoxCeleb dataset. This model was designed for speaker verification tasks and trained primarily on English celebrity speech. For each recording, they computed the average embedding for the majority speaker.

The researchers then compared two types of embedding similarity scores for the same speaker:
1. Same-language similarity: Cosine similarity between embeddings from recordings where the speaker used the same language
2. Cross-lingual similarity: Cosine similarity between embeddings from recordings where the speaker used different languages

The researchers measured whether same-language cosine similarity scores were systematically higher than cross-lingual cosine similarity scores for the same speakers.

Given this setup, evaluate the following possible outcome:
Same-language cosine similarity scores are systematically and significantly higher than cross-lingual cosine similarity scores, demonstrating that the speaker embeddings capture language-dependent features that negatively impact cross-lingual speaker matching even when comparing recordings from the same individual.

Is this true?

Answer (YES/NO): YES